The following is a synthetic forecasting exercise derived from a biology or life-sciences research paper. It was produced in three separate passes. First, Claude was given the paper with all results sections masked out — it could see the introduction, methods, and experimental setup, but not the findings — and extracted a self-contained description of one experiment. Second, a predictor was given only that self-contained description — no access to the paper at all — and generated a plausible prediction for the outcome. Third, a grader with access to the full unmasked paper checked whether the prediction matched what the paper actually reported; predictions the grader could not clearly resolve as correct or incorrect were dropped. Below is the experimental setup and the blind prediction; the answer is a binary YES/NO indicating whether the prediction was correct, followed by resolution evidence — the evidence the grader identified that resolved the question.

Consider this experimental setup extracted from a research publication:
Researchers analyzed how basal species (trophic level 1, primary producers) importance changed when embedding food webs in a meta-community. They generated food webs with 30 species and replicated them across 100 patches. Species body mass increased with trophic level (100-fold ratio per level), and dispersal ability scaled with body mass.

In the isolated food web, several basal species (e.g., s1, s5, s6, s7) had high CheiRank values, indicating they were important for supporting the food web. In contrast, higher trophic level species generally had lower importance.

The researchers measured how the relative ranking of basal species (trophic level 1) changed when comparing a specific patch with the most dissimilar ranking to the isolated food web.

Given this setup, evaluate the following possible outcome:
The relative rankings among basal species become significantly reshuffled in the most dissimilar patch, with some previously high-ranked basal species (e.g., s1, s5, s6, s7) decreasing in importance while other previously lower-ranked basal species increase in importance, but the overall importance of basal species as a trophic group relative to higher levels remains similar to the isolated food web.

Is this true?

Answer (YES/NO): NO